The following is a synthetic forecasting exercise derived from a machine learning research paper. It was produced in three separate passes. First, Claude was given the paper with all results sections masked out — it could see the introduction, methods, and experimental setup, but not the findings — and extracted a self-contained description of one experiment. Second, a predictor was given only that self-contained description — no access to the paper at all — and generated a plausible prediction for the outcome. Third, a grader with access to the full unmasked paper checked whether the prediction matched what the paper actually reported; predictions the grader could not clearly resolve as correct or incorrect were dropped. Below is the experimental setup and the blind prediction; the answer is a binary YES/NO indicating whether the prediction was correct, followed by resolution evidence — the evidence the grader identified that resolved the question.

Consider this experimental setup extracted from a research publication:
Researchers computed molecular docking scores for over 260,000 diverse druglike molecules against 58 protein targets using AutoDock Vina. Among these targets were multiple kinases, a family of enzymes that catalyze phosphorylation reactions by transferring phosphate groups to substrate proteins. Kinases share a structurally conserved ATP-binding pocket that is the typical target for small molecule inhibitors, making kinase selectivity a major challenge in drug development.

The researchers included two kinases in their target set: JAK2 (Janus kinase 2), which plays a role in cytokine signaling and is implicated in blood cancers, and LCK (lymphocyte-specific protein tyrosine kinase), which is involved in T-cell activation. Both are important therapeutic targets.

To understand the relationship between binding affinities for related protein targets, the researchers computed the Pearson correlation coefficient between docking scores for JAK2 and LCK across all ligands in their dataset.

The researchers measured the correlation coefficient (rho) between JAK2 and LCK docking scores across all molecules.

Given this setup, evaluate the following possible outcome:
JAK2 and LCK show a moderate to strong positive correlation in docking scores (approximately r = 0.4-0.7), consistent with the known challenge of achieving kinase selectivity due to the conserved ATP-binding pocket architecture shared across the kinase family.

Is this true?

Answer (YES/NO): NO